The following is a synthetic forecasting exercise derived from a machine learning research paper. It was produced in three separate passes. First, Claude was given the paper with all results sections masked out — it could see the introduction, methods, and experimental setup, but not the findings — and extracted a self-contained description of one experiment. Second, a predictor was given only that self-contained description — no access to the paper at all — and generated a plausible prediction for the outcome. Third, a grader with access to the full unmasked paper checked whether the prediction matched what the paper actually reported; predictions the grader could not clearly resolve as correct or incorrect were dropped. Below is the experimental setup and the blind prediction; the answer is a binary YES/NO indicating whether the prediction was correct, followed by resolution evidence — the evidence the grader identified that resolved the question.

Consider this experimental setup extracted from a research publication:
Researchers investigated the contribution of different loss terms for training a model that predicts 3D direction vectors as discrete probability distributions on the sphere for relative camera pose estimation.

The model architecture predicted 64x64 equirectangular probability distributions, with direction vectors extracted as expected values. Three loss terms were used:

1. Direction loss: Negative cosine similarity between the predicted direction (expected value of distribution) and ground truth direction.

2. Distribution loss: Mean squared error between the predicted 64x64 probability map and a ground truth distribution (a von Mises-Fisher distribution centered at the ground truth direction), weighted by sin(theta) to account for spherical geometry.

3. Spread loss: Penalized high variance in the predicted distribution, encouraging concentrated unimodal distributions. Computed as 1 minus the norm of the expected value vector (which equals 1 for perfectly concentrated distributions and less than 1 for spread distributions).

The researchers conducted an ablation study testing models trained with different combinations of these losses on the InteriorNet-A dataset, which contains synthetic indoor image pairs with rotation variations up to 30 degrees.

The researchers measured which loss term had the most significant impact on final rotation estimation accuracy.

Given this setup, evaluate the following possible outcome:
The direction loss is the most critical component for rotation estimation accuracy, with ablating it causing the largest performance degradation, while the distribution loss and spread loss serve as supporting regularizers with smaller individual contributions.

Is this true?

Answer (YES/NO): NO